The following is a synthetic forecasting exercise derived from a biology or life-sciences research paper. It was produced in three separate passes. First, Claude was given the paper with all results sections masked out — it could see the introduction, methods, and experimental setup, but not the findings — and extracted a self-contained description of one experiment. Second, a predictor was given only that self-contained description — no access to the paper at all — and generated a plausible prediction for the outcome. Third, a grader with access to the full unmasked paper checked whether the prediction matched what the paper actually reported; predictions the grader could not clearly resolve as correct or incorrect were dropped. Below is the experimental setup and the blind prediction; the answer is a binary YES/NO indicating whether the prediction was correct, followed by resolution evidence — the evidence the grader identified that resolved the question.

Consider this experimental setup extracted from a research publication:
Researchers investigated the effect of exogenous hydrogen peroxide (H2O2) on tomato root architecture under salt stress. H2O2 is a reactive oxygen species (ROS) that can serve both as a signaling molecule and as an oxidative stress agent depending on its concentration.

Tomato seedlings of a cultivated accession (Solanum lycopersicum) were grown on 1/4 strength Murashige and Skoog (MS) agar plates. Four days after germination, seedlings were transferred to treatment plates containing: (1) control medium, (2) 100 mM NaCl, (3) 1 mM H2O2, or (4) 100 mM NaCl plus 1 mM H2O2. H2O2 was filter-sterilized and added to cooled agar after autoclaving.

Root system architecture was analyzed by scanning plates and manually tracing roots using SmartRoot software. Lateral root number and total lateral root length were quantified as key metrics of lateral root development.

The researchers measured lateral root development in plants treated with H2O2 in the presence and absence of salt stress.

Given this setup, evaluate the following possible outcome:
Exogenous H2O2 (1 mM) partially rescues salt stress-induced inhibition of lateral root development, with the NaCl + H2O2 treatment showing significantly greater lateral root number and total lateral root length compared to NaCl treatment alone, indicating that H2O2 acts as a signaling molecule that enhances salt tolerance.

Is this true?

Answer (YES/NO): NO